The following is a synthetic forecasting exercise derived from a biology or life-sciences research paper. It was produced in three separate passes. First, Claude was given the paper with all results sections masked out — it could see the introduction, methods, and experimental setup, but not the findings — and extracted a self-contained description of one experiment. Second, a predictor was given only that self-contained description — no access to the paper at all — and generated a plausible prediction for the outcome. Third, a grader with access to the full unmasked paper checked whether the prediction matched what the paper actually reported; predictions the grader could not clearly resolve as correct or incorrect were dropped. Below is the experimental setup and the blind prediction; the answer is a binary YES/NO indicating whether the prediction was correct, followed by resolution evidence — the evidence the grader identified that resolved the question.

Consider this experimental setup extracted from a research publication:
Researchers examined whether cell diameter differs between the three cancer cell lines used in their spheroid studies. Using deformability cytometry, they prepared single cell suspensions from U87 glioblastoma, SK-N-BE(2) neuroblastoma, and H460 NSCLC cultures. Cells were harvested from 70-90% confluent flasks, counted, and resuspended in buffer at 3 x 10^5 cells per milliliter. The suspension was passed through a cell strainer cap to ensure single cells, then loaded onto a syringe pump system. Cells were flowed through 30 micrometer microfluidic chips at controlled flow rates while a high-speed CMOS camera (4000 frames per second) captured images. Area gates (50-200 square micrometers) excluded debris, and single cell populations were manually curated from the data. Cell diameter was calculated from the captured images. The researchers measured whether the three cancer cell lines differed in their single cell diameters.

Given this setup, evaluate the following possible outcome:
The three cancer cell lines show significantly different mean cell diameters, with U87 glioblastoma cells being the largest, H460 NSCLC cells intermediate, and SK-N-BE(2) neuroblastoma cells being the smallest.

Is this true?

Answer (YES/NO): NO